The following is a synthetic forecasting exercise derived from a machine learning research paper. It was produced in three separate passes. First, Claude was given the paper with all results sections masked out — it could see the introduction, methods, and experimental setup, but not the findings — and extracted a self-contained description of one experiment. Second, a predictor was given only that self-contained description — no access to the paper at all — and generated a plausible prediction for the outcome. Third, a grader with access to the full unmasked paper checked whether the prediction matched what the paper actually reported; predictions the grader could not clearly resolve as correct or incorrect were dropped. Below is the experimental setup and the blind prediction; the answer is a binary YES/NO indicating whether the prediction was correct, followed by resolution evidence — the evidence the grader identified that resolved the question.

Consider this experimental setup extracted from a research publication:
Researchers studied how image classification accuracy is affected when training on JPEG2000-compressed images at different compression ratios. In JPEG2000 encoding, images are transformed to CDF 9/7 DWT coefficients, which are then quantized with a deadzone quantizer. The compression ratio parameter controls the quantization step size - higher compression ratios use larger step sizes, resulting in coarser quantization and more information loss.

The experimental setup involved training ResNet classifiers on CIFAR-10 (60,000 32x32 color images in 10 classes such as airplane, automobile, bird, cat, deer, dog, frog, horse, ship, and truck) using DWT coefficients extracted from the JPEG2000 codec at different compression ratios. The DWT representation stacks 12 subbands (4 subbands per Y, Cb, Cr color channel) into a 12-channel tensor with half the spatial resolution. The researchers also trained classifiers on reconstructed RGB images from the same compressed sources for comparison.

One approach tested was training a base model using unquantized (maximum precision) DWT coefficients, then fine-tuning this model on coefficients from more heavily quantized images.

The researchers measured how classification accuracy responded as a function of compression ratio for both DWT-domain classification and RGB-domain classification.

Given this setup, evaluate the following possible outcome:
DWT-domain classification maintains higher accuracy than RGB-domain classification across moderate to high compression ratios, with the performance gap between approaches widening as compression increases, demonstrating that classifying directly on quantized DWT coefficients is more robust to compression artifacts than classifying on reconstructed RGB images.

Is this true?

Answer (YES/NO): YES